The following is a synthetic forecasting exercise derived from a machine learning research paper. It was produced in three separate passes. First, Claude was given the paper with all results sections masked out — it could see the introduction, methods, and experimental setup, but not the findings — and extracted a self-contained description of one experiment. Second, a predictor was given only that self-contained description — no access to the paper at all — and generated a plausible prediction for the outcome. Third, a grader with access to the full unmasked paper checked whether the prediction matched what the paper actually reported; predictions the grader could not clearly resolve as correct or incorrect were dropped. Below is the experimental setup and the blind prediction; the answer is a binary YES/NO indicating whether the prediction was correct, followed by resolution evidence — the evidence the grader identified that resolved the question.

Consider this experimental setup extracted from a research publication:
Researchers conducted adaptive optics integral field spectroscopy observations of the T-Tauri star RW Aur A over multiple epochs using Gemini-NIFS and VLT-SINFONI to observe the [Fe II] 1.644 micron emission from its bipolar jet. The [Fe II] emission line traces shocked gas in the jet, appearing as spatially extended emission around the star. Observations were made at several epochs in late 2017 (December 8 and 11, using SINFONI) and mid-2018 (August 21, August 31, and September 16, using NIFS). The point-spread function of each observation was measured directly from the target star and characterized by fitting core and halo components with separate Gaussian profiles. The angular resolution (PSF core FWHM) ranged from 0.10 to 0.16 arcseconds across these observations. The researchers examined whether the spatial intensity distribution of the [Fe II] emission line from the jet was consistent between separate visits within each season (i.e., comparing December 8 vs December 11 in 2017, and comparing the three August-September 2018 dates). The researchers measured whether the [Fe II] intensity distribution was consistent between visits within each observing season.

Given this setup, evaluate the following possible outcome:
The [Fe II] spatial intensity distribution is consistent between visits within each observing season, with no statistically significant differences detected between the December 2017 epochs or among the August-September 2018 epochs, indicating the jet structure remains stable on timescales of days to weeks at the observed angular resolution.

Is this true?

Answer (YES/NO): YES